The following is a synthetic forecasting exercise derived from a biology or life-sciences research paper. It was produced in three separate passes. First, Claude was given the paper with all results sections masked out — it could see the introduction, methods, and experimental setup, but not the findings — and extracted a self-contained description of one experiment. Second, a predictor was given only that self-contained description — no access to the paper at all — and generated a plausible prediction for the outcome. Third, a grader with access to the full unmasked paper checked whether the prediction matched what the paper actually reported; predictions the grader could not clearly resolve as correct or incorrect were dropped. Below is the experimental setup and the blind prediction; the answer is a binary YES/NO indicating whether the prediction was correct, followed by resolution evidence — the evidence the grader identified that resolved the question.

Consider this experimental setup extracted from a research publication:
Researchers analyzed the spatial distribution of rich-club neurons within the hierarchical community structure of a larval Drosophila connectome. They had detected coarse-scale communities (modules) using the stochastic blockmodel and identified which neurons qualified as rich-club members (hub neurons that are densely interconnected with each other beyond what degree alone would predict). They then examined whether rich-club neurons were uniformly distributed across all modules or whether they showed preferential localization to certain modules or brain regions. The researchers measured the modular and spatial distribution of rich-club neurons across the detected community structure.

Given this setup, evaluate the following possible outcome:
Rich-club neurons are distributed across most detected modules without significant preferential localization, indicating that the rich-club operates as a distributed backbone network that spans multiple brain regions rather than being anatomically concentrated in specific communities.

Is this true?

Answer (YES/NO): NO